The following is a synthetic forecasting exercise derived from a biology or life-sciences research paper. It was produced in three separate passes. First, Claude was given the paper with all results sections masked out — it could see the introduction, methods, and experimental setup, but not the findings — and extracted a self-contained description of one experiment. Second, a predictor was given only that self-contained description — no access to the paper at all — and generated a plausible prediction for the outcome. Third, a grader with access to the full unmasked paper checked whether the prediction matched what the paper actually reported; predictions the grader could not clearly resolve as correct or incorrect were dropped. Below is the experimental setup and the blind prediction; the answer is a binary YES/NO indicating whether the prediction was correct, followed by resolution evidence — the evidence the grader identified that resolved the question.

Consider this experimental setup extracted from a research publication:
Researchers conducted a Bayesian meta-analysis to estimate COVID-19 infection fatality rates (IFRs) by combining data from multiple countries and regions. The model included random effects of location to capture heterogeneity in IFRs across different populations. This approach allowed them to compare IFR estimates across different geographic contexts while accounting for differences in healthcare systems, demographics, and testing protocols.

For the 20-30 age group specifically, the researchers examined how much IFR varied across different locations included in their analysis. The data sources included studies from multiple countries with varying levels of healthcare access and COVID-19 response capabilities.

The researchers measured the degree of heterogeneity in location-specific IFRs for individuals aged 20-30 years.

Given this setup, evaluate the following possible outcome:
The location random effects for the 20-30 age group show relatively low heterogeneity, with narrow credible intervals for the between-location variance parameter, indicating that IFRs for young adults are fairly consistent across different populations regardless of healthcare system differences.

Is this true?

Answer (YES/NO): NO